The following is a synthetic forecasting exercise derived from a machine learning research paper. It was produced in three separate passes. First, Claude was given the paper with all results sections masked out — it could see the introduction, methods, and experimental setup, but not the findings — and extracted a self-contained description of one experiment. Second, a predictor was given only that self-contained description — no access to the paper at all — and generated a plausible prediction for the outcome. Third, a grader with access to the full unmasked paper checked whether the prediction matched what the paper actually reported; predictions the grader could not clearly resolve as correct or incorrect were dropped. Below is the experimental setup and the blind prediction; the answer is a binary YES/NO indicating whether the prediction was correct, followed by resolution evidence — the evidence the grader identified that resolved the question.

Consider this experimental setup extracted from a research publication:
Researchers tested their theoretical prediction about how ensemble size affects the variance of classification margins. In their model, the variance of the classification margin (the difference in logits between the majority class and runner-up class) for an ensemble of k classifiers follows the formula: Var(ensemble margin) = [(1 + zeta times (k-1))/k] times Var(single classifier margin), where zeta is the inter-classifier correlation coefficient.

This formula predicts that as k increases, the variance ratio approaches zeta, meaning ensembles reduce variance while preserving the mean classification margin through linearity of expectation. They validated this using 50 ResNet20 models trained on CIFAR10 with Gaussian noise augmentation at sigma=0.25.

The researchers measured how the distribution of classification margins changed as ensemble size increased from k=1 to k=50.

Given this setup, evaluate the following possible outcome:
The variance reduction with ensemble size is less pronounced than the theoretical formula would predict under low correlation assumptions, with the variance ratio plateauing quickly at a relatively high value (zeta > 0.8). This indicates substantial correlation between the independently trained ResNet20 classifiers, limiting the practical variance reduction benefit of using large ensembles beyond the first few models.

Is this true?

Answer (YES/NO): YES